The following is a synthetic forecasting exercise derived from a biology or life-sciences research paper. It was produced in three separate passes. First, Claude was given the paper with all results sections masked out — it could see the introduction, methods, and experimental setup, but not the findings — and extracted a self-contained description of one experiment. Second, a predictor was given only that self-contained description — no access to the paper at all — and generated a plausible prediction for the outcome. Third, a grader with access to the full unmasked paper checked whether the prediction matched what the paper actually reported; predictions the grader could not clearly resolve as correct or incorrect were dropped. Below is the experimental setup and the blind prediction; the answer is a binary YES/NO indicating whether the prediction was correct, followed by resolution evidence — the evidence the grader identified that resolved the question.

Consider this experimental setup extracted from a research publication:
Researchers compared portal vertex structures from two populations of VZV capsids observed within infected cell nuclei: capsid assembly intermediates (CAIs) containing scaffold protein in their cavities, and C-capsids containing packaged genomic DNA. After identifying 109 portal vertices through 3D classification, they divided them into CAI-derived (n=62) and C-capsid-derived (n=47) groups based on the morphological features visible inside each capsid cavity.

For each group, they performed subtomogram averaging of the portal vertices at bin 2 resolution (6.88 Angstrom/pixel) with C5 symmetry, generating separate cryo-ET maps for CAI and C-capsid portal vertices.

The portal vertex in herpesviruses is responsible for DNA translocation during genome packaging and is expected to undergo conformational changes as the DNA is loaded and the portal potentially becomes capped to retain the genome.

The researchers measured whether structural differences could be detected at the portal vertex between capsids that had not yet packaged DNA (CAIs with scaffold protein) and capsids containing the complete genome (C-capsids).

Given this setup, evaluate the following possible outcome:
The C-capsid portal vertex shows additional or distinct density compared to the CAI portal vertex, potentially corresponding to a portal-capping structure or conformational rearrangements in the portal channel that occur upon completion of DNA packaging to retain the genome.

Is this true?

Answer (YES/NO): YES